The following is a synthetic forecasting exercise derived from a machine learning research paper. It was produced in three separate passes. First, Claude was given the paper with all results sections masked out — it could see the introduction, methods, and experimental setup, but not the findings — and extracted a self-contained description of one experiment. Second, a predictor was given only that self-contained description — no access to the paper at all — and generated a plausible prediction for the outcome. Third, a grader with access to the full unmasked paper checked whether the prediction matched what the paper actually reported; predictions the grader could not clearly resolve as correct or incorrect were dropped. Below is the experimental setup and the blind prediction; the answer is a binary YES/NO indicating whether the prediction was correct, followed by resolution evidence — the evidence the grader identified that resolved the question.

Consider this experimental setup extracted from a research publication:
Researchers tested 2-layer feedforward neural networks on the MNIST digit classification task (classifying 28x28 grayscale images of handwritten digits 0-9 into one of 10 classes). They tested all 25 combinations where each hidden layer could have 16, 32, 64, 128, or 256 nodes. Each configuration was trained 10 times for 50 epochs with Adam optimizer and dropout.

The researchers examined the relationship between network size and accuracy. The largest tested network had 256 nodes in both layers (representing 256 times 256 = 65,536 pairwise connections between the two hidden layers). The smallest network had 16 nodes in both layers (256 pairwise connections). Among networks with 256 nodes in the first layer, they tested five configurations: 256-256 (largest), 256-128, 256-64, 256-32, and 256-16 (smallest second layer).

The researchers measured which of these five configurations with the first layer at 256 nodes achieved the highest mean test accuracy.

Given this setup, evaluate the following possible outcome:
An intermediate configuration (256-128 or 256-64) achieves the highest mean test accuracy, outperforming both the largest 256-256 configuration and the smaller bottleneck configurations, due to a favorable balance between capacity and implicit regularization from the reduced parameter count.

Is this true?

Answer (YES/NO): NO